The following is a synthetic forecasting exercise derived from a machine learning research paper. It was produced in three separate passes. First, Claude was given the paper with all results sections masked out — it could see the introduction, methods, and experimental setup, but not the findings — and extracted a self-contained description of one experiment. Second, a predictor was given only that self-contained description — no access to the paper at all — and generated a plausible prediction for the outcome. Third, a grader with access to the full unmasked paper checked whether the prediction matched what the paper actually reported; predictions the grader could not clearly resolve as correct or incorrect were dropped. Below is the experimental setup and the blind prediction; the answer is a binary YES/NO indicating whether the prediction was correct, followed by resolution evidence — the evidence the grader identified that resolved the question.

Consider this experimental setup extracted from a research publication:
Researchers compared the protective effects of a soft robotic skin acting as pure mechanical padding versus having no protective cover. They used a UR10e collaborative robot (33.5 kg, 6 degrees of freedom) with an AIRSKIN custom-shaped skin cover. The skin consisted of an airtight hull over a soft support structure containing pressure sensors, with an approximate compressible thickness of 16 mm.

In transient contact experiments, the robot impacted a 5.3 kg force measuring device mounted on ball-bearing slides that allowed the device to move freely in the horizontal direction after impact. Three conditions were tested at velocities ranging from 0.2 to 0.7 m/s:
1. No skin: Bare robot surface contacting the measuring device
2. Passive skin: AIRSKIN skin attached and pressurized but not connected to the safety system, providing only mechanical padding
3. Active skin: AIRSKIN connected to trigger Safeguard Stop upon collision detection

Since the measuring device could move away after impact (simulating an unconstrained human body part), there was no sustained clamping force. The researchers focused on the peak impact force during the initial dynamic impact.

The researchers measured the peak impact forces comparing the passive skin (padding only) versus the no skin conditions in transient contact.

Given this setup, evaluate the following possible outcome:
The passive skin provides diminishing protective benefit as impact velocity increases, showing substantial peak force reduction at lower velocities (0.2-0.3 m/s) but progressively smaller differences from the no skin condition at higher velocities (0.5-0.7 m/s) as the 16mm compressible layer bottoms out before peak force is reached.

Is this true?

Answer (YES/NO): NO